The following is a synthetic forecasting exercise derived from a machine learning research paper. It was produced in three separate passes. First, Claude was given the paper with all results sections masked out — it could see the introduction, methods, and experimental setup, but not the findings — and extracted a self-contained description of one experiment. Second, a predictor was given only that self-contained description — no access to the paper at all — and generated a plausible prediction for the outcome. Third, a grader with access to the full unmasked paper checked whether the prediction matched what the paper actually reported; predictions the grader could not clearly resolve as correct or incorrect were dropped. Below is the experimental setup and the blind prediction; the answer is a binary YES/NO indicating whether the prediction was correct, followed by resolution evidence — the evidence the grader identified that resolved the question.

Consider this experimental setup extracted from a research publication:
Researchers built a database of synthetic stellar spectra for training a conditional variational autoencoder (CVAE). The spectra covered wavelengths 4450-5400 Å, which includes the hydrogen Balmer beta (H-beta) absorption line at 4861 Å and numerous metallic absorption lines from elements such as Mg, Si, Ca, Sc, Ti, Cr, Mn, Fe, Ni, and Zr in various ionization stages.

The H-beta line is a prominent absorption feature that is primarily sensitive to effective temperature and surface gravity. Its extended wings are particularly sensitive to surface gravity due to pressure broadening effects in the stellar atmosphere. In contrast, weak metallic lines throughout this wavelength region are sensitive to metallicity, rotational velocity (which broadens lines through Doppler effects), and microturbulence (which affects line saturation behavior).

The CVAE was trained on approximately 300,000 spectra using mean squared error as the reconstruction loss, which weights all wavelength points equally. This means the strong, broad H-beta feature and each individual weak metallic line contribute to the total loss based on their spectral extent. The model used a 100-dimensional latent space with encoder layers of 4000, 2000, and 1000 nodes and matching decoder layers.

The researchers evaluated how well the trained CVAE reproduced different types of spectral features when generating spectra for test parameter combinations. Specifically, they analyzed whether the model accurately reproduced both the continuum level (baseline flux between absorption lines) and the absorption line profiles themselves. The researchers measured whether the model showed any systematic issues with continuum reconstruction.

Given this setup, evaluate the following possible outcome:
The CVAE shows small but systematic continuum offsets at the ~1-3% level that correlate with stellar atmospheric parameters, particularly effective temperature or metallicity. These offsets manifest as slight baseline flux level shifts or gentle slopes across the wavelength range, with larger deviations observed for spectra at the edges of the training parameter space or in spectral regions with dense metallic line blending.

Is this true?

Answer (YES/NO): NO